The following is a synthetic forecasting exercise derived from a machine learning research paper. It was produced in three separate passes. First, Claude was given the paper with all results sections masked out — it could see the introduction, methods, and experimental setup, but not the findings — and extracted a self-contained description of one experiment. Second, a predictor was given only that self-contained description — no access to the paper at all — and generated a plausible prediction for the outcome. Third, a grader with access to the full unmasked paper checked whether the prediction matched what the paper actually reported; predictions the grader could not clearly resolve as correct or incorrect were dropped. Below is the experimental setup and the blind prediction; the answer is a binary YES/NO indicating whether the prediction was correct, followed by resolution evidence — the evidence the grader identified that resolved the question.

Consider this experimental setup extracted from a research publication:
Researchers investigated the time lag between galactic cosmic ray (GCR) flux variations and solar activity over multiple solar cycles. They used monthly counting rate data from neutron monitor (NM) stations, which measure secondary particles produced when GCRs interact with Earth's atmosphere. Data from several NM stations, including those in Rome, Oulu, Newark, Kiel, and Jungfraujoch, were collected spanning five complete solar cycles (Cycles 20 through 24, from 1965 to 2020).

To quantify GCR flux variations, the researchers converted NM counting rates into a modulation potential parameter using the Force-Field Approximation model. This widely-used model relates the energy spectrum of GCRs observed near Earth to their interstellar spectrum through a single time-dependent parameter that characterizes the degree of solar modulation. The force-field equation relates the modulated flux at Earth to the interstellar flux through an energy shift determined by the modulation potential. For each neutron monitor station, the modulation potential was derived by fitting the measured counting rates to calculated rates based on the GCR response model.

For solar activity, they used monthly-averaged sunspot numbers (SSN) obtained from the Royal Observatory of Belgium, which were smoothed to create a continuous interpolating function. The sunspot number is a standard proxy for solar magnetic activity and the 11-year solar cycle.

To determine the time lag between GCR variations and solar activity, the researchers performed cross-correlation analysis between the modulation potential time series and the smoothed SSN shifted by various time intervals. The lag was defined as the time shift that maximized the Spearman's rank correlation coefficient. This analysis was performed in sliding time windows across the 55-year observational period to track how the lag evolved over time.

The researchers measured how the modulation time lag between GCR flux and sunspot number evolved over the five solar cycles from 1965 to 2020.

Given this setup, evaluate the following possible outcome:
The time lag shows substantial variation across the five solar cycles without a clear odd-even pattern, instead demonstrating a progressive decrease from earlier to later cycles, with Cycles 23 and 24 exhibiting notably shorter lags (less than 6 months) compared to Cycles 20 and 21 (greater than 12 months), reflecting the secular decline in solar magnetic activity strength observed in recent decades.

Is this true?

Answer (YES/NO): NO